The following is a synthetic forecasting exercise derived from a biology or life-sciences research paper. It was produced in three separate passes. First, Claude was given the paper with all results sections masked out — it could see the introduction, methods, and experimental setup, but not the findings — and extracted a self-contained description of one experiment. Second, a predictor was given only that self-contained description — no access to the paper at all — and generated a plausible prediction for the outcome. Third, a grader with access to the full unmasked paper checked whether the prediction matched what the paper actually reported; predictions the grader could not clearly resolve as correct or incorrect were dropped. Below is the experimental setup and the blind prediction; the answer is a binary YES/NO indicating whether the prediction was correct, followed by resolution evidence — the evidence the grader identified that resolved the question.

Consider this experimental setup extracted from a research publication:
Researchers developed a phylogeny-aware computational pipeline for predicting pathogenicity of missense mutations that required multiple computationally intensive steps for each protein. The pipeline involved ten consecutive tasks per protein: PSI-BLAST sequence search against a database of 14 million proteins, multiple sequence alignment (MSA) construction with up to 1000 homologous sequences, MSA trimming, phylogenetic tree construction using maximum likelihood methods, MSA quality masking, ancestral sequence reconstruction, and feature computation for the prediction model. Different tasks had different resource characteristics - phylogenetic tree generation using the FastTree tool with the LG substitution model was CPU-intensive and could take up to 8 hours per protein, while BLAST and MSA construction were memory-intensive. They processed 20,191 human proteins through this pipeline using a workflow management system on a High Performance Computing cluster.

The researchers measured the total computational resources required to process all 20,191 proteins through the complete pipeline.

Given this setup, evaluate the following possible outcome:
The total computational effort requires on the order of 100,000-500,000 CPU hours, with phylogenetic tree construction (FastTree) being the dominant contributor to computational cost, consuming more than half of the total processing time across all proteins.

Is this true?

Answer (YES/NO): NO